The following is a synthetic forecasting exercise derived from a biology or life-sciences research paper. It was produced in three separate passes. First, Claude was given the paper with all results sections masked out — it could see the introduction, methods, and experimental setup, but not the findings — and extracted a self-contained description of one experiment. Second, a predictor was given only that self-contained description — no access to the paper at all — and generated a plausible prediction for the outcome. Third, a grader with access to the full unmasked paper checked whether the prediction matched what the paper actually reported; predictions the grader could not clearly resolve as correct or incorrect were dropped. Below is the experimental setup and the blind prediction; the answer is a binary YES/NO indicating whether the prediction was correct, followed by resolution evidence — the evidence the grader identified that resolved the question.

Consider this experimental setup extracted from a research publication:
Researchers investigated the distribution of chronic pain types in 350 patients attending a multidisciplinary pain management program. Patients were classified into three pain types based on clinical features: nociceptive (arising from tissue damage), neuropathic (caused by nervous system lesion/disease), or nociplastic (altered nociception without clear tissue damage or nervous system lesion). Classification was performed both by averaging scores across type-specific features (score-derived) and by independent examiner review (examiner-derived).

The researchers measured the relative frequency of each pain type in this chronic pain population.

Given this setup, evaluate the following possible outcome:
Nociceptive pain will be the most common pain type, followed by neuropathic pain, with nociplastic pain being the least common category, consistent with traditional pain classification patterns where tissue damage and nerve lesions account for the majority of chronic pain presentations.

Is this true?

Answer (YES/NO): NO